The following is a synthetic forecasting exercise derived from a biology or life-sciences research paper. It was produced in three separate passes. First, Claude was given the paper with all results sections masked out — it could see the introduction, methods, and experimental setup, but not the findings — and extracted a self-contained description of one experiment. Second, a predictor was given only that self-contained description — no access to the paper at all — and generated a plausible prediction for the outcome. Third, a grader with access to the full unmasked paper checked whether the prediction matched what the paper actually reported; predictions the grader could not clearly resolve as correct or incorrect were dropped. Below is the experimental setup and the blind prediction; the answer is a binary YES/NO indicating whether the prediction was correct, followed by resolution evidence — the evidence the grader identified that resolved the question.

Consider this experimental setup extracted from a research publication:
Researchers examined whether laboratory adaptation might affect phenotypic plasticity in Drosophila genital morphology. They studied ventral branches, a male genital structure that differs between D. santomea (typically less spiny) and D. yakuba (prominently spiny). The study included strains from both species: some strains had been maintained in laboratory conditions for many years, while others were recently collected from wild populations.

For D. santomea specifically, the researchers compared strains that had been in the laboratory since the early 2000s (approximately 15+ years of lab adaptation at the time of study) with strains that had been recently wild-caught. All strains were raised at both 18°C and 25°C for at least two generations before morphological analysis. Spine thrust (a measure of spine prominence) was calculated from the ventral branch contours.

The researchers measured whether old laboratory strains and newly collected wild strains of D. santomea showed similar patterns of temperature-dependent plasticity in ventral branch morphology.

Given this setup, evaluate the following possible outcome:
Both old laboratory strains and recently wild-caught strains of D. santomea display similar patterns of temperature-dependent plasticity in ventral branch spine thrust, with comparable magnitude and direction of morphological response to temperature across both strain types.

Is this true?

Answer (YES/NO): NO